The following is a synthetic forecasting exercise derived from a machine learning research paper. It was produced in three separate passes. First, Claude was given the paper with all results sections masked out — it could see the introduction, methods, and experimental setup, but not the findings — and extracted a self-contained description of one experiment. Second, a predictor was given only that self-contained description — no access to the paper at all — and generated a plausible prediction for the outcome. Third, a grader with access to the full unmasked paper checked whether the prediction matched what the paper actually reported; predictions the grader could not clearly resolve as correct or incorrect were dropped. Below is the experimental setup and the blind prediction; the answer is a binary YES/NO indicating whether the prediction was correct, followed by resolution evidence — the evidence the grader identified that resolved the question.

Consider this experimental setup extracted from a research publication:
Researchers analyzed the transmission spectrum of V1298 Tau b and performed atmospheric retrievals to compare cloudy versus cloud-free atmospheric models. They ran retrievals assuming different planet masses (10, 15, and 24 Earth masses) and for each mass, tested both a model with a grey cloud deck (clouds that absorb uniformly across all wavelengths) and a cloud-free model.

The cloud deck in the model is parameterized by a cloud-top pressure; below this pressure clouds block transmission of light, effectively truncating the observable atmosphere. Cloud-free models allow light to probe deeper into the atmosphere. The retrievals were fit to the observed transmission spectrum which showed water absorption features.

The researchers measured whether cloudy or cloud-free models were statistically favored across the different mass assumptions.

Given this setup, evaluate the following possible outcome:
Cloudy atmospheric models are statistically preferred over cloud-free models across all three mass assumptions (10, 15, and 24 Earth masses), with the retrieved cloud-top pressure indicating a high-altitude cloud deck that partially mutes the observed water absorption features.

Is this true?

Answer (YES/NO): YES